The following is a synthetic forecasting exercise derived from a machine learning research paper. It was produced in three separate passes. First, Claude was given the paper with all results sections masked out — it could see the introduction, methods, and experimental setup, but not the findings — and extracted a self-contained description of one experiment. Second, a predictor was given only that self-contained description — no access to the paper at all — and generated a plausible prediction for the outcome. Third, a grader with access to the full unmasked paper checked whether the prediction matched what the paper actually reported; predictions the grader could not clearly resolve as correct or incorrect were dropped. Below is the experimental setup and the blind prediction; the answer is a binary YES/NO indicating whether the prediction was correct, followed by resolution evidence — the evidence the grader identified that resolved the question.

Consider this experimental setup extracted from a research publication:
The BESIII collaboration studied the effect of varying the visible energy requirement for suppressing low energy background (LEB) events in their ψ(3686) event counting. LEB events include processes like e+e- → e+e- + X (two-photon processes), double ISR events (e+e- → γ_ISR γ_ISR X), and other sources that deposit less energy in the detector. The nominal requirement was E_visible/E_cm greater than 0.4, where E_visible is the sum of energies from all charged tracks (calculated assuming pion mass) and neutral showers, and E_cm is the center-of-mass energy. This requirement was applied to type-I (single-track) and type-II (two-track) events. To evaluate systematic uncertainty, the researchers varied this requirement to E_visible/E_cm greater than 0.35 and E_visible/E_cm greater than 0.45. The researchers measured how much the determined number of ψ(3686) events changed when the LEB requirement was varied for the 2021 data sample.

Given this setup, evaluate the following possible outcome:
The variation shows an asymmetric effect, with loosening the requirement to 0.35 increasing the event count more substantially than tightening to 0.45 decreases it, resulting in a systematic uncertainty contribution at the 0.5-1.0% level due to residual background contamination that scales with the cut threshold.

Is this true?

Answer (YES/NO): NO